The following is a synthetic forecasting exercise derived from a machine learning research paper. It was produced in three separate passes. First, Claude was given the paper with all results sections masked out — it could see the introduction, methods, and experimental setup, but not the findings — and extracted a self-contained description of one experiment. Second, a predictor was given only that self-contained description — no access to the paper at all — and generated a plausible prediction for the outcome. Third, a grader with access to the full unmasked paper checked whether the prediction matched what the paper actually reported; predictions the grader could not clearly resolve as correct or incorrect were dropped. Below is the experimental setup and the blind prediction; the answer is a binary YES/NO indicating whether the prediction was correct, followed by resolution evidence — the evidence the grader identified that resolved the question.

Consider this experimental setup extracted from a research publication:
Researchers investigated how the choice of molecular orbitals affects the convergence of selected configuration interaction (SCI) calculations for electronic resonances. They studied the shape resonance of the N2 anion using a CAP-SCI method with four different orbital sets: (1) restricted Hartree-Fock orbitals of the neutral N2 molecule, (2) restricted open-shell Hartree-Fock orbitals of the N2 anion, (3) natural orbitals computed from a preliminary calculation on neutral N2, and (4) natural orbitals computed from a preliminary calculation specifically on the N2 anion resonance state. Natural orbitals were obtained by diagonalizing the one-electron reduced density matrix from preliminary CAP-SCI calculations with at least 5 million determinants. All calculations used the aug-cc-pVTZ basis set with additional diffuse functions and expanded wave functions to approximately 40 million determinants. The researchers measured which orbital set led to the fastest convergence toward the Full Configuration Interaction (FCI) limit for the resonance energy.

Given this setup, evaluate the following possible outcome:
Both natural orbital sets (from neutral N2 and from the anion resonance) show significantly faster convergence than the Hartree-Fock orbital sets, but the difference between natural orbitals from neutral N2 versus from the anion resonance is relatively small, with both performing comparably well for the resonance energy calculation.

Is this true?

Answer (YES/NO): NO